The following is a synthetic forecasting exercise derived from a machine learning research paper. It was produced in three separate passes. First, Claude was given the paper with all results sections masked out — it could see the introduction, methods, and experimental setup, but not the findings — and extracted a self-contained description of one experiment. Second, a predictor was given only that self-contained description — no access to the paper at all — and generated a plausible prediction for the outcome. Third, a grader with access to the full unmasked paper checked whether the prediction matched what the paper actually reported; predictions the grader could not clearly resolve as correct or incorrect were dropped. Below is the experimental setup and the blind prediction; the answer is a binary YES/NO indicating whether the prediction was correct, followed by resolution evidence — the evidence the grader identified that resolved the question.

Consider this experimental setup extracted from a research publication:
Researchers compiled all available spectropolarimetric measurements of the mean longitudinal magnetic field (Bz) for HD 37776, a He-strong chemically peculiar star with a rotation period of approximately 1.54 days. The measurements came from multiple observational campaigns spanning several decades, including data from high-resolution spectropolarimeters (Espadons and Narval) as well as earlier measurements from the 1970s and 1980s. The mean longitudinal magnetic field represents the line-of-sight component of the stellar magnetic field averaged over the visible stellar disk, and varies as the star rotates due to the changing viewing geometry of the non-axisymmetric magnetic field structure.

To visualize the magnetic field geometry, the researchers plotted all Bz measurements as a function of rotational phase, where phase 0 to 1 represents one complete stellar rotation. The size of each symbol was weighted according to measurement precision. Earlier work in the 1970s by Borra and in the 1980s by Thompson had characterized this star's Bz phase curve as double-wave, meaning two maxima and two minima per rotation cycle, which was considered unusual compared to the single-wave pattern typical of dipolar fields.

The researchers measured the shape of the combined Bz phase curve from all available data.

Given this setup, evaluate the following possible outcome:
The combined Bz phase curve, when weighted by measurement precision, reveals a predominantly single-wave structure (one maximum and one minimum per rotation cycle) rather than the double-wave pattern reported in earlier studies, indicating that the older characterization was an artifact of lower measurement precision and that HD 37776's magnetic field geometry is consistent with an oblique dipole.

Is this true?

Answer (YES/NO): NO